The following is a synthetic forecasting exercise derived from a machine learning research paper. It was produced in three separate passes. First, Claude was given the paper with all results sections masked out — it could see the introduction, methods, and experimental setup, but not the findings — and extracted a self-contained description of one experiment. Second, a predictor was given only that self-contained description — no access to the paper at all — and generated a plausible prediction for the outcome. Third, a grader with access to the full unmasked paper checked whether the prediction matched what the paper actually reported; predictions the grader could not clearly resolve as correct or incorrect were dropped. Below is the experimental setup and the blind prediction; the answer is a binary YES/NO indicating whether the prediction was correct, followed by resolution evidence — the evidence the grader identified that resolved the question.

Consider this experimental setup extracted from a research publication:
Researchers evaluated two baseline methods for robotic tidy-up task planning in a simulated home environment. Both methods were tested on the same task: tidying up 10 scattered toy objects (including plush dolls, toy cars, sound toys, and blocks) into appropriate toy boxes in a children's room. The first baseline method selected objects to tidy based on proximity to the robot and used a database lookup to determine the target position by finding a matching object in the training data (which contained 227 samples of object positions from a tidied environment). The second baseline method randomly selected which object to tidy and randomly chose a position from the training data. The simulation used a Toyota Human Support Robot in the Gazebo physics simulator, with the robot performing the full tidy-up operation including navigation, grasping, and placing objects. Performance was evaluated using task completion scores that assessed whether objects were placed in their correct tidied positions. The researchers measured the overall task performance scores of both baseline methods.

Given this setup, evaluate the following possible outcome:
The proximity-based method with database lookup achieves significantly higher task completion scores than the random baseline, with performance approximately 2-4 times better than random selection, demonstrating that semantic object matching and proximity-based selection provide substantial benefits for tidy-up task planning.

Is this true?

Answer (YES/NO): NO